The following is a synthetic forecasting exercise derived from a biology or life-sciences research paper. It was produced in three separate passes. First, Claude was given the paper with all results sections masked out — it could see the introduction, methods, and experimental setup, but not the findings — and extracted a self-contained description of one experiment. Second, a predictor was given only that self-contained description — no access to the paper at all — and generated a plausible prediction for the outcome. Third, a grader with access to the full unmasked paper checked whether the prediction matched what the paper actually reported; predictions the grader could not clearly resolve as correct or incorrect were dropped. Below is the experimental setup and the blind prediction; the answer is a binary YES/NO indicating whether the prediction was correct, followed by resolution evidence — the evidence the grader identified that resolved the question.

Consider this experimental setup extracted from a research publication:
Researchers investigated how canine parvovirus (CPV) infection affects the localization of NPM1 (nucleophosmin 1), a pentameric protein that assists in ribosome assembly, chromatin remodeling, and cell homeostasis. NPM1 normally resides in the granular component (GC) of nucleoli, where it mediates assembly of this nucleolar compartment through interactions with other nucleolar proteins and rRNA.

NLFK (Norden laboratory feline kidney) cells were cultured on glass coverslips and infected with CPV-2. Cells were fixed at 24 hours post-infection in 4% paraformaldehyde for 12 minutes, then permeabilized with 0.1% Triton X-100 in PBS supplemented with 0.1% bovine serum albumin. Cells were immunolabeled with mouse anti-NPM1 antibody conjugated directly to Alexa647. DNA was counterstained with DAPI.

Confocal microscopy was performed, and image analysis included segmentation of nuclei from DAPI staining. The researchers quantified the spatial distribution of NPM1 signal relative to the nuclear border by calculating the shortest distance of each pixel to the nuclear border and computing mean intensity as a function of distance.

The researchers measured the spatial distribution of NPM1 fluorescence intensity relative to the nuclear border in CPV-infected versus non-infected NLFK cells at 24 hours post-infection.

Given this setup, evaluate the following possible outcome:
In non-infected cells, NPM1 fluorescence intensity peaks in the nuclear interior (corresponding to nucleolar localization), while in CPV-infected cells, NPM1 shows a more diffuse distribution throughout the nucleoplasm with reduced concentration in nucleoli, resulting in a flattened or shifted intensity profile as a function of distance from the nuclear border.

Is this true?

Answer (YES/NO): NO